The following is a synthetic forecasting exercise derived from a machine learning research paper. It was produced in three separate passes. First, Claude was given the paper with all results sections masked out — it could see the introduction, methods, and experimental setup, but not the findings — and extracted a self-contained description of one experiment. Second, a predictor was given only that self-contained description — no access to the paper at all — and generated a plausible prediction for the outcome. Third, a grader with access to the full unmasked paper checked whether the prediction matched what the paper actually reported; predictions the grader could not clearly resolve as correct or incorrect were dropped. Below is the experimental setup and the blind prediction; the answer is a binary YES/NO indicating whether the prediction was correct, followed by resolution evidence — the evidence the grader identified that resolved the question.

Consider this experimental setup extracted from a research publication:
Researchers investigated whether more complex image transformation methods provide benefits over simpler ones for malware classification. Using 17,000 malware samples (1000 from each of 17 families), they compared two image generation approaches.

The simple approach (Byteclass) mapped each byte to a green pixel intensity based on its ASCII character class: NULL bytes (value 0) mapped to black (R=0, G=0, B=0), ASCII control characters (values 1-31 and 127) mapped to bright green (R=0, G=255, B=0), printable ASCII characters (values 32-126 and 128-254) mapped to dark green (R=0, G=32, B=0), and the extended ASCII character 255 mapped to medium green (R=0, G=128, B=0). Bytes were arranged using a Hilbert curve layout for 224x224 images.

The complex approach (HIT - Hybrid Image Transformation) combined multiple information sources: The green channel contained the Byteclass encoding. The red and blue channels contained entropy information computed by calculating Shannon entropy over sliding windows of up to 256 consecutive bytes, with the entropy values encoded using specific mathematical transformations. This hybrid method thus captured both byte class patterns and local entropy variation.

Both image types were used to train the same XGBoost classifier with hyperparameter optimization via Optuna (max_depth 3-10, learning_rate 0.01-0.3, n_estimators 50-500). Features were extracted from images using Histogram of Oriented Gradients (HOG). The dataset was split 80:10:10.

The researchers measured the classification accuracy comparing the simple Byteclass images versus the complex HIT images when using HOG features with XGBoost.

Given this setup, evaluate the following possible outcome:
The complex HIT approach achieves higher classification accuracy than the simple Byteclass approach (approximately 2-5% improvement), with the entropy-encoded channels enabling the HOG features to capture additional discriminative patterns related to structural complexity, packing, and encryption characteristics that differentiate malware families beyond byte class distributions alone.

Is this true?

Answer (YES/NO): NO